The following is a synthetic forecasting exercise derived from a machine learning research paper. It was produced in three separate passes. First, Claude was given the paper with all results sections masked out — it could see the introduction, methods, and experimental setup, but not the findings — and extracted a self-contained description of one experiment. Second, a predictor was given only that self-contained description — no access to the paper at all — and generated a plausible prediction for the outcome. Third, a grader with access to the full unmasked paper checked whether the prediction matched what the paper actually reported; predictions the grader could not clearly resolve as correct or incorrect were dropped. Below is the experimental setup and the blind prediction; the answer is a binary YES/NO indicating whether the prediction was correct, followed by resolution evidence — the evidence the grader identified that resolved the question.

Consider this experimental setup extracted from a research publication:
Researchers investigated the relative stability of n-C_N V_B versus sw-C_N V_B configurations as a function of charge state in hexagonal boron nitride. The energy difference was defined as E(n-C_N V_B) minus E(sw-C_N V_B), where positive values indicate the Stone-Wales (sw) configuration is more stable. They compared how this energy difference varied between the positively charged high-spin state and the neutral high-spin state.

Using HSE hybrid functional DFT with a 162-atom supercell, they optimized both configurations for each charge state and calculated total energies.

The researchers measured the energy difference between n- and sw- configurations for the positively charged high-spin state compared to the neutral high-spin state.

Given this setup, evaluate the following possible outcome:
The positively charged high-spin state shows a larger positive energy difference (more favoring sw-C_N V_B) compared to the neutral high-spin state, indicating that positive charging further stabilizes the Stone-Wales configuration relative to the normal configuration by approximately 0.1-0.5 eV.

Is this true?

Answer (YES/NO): NO